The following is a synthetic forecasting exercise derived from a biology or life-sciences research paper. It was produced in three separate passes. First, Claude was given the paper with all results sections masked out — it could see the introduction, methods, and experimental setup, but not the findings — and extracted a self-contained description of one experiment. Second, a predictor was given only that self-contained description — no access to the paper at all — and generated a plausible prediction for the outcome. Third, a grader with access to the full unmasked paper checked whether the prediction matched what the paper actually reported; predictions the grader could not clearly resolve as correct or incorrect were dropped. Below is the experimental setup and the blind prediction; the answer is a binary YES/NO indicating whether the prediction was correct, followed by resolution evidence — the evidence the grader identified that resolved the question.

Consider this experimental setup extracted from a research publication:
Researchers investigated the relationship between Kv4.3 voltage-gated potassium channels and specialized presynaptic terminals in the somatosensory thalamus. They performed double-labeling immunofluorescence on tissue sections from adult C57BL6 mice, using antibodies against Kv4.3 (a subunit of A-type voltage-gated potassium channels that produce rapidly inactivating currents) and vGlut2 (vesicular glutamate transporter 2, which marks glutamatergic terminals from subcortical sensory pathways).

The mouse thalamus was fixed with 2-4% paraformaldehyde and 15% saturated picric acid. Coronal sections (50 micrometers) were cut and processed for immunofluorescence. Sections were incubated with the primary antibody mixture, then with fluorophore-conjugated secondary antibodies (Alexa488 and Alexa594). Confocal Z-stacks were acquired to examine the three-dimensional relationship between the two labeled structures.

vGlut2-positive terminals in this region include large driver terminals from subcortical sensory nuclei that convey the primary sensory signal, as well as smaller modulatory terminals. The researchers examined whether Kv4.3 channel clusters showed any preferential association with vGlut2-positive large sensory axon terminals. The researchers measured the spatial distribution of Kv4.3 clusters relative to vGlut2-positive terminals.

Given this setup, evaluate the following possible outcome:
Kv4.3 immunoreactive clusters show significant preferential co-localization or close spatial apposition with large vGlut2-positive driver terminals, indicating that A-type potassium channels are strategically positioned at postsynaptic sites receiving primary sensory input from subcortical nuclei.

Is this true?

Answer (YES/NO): YES